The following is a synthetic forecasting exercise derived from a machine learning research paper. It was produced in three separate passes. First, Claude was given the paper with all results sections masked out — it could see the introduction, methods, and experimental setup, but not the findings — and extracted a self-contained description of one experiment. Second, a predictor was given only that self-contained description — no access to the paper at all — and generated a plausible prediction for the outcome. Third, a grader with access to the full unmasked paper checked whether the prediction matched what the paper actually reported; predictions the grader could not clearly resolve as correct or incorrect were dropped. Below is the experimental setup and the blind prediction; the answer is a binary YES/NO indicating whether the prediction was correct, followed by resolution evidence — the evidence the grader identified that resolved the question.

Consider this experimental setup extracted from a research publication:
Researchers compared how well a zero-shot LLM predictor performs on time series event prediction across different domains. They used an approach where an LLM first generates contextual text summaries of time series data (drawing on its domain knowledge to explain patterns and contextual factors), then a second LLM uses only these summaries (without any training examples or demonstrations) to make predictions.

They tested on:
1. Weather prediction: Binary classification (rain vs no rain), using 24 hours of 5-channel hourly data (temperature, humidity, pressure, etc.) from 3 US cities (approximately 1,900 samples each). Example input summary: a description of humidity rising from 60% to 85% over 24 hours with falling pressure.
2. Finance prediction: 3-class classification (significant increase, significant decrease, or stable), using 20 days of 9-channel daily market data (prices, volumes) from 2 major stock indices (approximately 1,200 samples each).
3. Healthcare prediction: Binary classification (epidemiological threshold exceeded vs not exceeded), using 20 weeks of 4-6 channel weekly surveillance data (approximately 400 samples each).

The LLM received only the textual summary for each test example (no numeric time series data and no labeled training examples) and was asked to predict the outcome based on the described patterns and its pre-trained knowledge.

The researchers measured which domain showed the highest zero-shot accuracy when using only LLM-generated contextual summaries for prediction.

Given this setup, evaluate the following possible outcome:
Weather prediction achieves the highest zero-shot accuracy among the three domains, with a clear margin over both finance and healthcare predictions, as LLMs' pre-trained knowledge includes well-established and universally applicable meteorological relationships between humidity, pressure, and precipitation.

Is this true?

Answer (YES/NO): NO